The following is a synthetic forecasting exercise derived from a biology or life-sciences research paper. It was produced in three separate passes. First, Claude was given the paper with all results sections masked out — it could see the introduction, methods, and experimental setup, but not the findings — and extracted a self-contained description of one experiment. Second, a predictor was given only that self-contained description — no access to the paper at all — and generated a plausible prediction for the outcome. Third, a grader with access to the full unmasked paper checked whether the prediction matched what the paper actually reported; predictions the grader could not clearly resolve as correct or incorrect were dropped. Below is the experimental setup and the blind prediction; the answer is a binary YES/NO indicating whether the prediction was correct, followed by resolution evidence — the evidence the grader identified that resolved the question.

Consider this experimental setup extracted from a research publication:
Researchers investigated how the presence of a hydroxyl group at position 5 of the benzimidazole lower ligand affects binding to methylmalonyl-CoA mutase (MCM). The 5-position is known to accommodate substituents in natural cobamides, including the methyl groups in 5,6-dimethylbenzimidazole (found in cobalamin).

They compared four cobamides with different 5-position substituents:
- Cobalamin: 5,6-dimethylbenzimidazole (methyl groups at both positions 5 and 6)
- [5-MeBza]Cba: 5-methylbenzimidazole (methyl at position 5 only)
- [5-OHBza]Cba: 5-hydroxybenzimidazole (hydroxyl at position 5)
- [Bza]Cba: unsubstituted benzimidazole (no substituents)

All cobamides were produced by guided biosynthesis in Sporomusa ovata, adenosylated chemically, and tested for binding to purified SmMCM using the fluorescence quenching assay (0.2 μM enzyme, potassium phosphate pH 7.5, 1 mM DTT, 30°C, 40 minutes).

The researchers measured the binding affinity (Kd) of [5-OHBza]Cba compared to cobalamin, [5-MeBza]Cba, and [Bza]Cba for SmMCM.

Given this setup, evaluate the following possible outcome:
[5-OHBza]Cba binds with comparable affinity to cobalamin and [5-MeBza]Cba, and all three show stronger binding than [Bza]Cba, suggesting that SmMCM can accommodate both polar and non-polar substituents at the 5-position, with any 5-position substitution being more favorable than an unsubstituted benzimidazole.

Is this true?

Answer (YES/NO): NO